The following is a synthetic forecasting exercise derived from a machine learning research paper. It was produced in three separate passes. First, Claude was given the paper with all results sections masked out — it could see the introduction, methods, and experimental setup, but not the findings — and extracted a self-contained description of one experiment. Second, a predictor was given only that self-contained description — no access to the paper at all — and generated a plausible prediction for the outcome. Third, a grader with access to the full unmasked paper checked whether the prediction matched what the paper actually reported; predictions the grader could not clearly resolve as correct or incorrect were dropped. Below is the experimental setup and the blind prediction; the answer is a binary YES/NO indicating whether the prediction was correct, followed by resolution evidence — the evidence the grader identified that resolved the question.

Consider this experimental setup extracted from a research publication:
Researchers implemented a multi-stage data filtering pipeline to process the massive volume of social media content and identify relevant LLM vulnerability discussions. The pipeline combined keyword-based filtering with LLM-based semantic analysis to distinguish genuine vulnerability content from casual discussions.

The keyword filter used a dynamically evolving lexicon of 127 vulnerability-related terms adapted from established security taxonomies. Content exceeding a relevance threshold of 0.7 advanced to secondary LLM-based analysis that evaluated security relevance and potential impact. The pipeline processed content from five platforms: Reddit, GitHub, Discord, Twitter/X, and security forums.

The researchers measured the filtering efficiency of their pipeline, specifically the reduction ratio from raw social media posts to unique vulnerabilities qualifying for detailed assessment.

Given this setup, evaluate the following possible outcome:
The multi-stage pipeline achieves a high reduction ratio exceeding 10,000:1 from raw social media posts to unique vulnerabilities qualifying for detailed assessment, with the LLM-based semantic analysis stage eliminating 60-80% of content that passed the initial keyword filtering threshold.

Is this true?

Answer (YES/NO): NO